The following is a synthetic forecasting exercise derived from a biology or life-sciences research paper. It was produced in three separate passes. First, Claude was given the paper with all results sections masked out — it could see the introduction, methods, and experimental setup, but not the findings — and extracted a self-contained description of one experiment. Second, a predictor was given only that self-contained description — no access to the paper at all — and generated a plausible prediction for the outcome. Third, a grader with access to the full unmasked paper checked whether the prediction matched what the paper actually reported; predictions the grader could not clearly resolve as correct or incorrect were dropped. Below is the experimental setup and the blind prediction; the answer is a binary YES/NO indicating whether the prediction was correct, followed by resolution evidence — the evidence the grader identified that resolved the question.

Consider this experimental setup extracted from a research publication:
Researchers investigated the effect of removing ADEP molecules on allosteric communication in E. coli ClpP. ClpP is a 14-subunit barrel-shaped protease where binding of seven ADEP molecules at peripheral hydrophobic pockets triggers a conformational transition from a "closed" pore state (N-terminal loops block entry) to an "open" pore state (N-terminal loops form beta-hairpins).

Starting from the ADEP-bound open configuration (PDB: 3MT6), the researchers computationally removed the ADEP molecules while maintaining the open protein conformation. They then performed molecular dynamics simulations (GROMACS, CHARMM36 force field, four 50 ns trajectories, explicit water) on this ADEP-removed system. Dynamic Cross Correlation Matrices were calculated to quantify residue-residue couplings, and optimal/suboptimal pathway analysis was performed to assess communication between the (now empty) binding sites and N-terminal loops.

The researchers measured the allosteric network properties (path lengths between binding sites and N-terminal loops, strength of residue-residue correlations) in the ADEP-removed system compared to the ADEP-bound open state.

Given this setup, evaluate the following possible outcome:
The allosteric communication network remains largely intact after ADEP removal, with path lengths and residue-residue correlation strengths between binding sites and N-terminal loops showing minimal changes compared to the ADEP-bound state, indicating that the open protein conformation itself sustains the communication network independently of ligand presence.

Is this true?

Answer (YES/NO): NO